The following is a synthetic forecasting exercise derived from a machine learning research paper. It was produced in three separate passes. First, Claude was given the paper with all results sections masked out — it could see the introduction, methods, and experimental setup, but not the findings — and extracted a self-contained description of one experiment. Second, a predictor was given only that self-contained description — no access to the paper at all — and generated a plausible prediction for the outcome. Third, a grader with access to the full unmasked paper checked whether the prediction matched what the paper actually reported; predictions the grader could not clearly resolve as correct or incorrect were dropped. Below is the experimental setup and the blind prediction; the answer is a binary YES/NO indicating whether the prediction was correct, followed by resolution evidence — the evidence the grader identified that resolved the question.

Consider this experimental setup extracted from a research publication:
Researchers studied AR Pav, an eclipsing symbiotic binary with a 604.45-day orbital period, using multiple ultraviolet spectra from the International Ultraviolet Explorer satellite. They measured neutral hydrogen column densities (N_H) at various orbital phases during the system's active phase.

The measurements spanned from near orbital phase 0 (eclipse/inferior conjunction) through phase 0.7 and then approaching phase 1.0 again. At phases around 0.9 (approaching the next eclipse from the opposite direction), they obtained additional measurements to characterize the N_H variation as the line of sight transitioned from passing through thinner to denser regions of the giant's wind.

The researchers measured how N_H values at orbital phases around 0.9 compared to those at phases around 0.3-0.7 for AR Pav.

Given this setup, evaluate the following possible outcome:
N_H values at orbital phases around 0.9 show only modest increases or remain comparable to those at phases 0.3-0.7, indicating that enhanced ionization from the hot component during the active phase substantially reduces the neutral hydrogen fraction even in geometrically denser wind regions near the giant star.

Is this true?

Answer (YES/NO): NO